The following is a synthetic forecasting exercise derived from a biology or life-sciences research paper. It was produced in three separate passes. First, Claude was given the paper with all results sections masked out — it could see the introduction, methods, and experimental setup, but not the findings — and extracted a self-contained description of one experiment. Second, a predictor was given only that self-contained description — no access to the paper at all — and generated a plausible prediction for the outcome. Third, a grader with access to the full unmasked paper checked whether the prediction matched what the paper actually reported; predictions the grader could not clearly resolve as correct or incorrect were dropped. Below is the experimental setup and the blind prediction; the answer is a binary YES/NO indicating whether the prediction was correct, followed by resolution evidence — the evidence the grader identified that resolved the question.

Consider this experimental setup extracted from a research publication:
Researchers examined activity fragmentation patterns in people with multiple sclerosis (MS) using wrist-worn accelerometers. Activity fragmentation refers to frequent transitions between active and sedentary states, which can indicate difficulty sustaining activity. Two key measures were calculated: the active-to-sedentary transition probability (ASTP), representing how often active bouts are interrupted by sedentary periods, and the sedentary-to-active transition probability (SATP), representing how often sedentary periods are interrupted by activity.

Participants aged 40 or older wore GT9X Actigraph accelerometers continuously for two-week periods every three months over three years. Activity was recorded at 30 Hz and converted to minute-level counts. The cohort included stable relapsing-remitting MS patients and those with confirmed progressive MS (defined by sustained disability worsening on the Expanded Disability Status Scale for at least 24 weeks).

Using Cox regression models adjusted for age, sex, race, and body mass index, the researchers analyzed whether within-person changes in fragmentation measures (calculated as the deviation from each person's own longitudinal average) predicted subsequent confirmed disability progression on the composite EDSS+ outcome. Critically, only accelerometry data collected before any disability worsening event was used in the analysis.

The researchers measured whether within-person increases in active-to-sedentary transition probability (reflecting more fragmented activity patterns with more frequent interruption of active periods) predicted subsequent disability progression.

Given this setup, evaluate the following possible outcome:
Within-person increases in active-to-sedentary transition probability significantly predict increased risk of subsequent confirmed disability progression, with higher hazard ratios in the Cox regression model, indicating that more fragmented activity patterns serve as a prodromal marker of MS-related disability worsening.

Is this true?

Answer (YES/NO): YES